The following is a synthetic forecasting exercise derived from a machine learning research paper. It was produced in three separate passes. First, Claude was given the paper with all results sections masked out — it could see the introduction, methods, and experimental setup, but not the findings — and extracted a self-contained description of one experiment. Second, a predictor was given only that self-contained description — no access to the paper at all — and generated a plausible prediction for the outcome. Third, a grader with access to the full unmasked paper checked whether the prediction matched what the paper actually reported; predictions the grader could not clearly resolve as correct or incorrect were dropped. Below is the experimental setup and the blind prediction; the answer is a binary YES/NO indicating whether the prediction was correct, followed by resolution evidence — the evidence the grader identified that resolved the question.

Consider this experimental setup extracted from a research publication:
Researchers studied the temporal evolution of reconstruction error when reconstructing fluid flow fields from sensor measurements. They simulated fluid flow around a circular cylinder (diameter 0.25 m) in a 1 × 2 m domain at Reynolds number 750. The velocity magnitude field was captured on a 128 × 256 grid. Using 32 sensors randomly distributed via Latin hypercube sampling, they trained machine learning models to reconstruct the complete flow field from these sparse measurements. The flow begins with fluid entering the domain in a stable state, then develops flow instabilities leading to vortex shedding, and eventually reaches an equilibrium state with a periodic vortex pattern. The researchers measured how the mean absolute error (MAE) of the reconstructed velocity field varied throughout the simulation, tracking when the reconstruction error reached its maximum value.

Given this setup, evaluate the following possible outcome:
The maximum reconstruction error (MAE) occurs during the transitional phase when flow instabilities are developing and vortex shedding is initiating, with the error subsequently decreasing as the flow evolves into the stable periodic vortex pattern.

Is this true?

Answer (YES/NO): YES